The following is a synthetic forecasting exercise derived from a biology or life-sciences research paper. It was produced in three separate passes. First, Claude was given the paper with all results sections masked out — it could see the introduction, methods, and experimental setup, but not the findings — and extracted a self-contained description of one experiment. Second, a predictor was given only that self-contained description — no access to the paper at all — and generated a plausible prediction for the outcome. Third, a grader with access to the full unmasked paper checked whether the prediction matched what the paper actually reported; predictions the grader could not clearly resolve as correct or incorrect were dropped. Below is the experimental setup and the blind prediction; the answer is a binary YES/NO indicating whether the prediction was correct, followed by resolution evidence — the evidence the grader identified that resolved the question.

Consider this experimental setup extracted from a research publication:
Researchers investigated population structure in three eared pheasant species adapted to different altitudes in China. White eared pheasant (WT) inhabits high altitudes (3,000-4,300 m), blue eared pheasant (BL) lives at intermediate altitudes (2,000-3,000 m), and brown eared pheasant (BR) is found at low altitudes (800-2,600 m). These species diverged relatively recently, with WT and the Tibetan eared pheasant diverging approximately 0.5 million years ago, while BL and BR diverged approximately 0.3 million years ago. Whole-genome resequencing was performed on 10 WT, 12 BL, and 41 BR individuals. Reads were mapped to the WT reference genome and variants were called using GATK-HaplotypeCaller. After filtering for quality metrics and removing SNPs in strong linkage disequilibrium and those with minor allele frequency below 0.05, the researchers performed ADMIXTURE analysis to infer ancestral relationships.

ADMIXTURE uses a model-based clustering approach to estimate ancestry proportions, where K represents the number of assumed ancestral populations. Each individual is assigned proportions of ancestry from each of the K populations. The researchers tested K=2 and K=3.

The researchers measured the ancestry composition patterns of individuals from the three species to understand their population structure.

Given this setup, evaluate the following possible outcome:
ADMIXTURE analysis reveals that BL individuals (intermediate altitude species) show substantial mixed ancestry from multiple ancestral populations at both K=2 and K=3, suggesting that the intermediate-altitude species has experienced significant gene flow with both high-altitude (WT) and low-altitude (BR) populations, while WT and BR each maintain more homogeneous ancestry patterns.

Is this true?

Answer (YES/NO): NO